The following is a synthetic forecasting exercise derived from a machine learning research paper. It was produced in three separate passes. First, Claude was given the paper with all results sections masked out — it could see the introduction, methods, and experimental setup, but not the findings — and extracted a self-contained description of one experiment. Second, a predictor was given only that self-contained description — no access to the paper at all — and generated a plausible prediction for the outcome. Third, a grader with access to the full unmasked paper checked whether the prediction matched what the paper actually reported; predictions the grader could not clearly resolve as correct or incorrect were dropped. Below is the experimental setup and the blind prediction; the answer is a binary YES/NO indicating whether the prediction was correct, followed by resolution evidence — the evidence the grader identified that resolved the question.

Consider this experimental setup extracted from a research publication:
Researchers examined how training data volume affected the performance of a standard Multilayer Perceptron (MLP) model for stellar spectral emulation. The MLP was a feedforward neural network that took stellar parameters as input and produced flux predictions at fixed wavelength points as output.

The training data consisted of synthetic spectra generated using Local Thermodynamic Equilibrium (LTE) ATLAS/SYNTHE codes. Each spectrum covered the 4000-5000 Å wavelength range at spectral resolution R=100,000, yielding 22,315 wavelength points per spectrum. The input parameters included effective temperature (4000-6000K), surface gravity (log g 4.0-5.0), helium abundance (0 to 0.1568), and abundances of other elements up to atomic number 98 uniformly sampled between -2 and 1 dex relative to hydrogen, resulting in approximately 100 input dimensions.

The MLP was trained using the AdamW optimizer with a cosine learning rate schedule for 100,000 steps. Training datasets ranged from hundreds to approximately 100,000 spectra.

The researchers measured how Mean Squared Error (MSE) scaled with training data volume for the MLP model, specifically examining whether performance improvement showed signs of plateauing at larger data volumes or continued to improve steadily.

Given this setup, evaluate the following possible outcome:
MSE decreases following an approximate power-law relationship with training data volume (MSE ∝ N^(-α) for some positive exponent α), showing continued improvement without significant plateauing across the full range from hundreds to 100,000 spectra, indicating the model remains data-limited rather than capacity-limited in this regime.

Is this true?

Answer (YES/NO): NO